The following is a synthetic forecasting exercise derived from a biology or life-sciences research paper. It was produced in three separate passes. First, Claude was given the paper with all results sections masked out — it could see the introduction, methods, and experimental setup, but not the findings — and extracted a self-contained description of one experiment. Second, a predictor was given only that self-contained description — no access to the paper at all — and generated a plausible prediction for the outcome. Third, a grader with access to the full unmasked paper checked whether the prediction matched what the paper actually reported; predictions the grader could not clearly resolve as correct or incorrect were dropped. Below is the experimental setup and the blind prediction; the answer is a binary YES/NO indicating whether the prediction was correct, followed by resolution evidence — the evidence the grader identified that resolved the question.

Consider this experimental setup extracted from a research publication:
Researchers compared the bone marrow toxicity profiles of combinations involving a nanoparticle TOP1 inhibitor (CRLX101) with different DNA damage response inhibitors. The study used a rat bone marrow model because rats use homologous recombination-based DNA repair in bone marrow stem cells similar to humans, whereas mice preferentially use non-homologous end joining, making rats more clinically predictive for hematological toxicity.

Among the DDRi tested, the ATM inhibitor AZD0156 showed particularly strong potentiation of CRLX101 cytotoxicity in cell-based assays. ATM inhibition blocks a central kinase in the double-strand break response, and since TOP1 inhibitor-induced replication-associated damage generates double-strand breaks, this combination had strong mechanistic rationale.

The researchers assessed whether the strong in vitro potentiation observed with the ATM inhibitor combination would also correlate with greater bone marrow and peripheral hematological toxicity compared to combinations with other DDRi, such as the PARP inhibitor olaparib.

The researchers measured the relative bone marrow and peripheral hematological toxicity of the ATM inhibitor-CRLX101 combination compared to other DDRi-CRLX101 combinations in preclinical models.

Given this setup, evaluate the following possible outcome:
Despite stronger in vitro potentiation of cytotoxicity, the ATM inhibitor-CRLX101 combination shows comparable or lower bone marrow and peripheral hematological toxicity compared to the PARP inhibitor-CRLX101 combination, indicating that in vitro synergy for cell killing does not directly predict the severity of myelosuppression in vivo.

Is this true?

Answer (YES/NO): NO